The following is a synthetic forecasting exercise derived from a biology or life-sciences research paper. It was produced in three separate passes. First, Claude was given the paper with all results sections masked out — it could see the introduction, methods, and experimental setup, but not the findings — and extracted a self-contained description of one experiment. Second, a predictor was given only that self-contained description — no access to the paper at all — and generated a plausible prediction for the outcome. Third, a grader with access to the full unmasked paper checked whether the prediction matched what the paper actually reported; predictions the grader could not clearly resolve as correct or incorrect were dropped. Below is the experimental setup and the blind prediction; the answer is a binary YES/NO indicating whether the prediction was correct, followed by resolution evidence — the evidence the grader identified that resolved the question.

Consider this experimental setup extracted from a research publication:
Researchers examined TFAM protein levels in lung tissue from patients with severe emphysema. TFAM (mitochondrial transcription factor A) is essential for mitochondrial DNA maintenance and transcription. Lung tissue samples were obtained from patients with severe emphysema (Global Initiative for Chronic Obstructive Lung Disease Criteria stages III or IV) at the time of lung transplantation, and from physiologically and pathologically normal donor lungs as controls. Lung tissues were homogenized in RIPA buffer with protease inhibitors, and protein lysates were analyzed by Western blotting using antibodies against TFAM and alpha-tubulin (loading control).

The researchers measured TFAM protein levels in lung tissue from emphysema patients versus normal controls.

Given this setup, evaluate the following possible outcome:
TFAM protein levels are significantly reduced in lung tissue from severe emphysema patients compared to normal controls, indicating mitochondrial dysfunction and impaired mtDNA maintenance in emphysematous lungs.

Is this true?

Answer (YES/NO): YES